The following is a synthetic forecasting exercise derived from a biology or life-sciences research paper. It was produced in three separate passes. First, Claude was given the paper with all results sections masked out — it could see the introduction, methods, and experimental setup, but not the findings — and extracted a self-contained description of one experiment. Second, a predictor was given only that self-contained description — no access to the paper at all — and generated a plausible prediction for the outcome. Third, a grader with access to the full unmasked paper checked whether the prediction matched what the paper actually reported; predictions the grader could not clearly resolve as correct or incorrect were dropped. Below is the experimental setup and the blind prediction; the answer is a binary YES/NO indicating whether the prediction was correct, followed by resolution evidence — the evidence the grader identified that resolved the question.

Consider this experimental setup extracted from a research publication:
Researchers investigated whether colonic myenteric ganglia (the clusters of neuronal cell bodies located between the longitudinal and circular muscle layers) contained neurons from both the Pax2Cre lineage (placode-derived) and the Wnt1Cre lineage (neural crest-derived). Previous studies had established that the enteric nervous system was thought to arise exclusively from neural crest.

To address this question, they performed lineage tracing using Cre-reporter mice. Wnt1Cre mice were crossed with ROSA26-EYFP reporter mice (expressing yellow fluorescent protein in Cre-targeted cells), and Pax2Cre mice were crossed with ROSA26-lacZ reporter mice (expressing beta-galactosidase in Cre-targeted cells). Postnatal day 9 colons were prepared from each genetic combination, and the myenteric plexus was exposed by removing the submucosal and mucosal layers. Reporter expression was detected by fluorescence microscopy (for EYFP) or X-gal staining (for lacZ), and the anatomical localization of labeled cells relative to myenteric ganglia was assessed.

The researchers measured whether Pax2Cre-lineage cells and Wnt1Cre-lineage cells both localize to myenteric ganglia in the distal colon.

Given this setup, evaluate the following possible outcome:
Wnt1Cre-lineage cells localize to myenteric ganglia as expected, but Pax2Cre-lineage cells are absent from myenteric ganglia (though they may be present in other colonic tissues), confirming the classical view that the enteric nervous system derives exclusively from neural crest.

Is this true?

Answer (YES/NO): NO